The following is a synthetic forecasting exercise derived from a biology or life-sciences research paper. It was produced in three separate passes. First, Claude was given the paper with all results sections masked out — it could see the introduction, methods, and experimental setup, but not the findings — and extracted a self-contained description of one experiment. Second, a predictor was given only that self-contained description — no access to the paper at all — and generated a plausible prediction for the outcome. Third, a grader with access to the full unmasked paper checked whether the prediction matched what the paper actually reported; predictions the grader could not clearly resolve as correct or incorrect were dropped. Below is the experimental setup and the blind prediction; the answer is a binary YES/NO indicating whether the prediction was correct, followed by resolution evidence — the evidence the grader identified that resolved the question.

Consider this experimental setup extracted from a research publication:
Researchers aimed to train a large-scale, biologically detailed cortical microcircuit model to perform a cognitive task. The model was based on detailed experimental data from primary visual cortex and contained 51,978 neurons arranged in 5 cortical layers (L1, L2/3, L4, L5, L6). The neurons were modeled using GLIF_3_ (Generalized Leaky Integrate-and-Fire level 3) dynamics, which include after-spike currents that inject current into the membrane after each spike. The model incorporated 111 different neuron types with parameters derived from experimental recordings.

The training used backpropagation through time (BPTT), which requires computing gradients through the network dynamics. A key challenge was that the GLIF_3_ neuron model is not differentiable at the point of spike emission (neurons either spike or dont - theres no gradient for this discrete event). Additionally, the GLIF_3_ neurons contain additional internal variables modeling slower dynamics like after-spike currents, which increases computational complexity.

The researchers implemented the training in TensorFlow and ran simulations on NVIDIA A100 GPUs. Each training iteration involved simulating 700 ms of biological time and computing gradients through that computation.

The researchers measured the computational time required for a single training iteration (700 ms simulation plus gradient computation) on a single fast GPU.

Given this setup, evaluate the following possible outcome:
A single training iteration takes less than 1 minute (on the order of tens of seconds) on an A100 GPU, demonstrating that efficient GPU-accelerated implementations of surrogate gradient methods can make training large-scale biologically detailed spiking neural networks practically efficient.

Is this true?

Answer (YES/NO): NO